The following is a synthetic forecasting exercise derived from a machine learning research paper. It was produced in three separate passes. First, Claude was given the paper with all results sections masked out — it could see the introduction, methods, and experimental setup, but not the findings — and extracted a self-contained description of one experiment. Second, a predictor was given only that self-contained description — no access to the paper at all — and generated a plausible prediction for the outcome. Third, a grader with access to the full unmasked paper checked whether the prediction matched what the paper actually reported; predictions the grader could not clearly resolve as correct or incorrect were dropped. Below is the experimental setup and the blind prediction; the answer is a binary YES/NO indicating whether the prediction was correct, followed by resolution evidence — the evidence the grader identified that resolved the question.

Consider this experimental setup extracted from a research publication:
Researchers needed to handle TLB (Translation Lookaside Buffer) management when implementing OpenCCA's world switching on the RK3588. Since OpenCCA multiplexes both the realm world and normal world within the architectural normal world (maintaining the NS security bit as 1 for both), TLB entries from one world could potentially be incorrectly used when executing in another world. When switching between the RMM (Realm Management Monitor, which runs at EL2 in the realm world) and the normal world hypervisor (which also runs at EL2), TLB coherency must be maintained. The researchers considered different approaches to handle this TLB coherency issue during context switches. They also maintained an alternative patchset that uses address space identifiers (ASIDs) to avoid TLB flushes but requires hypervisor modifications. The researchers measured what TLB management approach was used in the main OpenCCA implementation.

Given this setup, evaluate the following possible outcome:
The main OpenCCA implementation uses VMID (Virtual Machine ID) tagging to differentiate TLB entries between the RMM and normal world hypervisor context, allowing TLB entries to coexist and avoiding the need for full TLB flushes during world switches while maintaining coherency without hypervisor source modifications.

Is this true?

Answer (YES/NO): NO